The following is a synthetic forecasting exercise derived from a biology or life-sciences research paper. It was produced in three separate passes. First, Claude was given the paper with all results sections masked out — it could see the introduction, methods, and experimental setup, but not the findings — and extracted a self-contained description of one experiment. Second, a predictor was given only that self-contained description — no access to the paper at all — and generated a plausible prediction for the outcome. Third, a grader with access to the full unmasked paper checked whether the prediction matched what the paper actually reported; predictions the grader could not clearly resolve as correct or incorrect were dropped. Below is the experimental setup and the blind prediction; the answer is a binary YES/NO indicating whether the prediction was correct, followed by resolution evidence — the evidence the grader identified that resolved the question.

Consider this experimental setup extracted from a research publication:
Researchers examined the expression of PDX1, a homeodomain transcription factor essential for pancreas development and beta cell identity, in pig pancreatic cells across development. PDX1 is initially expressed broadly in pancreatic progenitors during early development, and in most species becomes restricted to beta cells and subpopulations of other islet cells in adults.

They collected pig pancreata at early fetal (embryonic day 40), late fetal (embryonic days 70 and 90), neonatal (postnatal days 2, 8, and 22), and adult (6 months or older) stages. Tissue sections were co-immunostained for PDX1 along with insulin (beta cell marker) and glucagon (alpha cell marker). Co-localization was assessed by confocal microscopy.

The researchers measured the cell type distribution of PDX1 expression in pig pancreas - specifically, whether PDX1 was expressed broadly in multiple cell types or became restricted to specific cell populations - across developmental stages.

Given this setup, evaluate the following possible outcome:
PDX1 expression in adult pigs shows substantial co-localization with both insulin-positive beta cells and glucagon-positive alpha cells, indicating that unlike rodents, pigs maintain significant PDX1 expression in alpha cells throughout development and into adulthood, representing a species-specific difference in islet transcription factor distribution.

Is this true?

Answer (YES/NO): NO